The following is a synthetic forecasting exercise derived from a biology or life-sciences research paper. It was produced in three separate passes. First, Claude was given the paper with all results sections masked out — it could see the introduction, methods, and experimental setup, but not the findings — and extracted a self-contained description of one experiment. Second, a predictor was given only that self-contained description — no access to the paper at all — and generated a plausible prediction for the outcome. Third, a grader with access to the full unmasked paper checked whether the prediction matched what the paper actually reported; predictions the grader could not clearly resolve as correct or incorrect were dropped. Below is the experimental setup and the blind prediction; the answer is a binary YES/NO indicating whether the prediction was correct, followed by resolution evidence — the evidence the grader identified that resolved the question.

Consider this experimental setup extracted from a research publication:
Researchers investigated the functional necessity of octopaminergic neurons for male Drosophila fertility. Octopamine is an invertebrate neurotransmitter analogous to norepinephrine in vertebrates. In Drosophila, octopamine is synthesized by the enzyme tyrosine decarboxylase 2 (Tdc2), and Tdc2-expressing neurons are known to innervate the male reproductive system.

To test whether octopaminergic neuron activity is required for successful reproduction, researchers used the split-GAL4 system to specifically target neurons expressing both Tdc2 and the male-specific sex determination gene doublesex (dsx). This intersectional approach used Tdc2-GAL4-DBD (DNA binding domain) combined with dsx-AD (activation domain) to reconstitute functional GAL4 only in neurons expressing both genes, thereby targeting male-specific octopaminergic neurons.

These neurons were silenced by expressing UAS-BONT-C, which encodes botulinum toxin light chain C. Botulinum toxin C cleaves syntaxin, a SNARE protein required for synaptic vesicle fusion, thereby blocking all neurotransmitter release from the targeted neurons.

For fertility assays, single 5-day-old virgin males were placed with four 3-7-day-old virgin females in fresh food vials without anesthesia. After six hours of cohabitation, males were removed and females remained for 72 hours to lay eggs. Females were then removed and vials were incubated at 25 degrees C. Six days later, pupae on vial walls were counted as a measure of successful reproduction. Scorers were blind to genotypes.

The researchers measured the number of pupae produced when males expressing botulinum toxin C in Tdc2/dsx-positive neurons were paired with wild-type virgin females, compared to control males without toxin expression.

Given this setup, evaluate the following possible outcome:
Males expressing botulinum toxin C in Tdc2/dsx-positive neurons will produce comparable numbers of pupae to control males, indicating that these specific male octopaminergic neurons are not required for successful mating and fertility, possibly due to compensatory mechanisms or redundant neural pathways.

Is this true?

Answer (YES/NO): YES